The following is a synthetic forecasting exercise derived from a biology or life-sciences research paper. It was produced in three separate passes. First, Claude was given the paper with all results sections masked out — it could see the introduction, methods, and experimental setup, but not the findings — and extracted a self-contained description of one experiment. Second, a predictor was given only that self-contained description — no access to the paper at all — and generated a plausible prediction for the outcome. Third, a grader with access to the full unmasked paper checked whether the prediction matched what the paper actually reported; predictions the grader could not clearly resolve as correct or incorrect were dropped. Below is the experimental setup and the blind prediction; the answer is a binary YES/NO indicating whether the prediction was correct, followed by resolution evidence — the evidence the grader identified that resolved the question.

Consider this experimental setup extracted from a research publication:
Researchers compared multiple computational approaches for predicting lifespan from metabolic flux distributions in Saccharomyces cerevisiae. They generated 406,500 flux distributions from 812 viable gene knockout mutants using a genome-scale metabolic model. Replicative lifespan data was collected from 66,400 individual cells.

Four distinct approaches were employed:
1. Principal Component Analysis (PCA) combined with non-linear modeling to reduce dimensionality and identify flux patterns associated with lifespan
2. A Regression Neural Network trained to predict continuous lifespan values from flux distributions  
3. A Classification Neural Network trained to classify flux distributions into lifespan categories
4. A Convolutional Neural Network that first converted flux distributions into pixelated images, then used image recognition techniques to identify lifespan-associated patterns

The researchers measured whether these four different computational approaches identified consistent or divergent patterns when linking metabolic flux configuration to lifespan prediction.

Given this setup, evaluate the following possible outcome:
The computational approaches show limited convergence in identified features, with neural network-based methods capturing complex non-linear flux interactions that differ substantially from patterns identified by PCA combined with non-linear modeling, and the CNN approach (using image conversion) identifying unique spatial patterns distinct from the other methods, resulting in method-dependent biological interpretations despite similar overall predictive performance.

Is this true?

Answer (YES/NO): NO